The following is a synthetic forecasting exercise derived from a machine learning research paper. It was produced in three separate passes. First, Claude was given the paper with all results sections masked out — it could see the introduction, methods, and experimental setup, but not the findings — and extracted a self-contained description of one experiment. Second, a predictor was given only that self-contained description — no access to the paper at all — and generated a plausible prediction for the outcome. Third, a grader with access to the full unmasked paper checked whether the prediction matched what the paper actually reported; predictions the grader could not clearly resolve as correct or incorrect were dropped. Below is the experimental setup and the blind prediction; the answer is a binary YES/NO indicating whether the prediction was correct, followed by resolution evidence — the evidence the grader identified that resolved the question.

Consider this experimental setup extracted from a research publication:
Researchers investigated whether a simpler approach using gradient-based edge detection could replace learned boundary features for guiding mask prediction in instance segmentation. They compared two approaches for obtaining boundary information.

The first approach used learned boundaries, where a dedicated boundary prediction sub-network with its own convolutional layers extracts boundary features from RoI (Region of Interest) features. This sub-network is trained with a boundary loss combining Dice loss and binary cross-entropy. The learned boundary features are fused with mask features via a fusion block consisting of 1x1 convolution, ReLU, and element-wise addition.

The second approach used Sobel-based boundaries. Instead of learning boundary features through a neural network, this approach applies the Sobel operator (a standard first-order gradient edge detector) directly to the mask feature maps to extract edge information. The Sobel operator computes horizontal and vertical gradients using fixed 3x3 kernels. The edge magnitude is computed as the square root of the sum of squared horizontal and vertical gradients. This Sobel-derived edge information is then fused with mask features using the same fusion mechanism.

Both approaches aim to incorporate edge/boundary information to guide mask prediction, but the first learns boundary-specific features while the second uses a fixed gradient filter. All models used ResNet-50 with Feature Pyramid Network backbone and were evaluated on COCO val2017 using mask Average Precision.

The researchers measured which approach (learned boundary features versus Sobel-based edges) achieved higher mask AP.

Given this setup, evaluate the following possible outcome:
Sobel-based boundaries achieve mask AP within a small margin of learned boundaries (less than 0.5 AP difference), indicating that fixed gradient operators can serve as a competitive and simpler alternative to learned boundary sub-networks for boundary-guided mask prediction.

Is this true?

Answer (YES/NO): NO